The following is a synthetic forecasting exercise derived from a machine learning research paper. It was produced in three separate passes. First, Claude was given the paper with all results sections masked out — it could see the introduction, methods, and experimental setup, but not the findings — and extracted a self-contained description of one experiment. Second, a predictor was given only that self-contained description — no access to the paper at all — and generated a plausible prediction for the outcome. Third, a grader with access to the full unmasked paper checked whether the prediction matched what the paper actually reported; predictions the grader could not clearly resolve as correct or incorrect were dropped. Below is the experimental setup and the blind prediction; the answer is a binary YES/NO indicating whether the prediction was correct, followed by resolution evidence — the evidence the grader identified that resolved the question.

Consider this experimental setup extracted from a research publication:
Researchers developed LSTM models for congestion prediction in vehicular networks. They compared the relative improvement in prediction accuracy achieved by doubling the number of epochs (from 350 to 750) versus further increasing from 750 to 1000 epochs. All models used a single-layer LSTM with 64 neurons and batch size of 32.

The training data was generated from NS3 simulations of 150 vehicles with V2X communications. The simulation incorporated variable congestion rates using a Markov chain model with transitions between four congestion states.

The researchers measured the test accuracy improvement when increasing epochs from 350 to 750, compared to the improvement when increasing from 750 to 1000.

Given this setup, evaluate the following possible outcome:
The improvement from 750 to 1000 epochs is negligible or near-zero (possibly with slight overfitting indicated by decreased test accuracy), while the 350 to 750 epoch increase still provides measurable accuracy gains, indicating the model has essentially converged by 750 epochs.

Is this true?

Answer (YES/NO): NO